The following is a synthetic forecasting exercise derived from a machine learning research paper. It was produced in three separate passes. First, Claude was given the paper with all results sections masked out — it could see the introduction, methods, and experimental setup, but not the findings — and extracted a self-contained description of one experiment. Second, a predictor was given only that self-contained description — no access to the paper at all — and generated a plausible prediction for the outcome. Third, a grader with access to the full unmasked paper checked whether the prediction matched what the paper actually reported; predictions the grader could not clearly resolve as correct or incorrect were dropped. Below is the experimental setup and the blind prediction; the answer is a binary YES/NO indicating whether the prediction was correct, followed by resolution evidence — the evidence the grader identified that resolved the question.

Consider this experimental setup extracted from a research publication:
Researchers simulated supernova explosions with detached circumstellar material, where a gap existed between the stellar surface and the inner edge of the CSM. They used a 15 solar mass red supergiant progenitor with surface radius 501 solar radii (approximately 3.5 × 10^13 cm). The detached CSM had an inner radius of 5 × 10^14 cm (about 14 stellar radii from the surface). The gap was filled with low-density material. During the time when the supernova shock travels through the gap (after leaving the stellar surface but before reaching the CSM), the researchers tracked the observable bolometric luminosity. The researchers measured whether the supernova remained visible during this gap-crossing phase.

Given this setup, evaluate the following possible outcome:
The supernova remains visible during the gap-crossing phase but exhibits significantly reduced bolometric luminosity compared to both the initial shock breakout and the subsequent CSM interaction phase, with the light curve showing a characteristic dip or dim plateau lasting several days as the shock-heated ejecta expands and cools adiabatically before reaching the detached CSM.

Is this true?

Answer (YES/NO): NO